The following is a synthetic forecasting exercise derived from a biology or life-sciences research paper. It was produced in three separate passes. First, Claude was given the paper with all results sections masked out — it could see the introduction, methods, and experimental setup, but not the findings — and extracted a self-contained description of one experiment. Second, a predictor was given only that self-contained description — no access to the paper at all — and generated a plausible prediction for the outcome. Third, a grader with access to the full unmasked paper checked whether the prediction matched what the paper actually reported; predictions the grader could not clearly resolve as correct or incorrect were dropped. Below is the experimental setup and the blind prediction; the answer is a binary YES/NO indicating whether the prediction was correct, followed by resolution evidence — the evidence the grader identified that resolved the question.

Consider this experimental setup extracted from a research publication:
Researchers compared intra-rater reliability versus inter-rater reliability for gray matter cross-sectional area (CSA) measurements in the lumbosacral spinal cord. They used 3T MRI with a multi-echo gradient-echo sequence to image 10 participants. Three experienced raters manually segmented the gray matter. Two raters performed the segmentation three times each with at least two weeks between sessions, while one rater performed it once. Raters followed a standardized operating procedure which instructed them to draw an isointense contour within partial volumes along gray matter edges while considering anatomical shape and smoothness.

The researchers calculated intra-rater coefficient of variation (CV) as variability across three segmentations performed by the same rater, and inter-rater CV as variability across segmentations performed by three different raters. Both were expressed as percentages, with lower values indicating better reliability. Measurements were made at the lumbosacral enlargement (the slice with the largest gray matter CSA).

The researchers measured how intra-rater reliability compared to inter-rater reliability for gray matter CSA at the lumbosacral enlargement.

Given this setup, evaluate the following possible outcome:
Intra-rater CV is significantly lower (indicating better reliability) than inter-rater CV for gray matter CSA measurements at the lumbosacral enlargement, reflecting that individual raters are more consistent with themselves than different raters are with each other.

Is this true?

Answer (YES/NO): YES